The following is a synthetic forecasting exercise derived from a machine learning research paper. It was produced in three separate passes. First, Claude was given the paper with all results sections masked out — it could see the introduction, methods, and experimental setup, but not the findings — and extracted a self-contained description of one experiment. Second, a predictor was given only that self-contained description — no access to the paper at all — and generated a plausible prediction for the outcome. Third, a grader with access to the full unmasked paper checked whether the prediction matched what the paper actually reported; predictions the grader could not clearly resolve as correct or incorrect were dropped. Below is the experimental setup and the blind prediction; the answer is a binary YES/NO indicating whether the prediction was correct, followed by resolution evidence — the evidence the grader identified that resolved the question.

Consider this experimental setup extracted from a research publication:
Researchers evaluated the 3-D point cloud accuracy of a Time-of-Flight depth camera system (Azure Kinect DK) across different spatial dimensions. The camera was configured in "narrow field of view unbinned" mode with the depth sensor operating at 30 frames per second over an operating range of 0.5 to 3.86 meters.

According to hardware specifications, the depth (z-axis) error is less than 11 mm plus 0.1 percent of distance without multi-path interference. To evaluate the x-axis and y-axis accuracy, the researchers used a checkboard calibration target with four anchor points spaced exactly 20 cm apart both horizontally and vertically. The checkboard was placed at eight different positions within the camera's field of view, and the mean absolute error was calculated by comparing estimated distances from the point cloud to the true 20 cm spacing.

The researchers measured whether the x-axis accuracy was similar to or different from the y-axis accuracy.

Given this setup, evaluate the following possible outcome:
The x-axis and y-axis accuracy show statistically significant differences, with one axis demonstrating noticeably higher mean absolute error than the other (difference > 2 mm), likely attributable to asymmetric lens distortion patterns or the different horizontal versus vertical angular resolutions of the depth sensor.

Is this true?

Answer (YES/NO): NO